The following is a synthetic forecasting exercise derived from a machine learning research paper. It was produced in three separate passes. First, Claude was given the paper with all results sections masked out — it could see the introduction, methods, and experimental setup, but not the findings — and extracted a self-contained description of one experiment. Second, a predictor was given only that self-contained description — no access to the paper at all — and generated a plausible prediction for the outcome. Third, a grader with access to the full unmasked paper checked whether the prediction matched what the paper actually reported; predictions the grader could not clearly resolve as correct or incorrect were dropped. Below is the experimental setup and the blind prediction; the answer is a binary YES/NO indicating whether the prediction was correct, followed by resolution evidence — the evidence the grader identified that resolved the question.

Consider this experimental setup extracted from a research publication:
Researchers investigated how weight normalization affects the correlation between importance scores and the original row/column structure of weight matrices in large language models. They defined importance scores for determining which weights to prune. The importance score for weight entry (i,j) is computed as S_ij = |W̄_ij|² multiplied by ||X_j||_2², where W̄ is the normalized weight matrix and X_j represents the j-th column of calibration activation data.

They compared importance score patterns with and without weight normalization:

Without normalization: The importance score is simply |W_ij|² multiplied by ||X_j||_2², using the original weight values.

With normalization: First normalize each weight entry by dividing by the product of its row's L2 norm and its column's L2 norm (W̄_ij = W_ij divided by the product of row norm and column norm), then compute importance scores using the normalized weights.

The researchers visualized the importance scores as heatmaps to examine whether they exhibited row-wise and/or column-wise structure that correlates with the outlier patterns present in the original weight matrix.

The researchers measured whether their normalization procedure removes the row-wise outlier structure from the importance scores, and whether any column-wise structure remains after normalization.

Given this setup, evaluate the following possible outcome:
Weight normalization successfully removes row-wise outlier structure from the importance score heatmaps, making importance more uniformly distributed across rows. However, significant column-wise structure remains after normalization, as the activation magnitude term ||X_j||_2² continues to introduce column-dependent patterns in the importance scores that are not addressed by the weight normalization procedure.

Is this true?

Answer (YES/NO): YES